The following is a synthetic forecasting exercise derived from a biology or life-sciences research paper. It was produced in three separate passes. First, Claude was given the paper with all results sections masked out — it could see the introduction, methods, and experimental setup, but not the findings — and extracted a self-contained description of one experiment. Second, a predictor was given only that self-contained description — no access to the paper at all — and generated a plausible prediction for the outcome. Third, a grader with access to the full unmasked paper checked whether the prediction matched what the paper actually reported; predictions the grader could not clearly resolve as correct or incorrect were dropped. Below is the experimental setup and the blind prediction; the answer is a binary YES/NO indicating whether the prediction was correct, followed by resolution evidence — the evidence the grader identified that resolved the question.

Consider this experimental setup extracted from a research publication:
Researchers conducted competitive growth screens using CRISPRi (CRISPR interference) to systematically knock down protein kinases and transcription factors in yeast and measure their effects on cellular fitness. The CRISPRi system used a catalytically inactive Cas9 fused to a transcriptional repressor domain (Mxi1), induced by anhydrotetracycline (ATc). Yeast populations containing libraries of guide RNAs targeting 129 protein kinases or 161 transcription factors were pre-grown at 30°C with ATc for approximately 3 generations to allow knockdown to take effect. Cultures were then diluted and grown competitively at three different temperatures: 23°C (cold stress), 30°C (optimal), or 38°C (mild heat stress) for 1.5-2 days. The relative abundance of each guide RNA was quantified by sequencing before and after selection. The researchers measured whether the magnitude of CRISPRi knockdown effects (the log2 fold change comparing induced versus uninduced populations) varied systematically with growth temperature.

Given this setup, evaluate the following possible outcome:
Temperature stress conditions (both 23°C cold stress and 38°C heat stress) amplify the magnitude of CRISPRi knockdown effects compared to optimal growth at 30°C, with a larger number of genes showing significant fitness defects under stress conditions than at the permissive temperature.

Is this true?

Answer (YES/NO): NO